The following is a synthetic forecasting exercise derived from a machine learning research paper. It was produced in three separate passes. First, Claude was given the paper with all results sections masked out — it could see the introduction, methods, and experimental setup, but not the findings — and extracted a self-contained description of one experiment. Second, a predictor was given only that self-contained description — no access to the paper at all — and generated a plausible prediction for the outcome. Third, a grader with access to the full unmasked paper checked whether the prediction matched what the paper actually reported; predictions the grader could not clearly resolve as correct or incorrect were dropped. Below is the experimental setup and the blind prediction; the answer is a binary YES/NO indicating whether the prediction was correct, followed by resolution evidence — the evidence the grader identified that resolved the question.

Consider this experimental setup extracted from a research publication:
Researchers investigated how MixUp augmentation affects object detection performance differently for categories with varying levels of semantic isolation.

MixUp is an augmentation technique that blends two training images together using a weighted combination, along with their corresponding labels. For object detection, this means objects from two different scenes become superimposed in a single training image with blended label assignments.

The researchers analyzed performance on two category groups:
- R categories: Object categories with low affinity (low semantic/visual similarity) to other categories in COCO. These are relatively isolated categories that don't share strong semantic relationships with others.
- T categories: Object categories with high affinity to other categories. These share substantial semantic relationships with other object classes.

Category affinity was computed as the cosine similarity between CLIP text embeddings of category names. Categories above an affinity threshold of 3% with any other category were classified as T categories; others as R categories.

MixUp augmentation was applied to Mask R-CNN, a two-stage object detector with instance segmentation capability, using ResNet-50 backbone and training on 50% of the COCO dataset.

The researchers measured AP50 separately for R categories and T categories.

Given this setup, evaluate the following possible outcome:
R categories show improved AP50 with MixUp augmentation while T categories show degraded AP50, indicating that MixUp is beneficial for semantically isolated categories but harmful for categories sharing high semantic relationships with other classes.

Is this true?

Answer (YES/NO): NO